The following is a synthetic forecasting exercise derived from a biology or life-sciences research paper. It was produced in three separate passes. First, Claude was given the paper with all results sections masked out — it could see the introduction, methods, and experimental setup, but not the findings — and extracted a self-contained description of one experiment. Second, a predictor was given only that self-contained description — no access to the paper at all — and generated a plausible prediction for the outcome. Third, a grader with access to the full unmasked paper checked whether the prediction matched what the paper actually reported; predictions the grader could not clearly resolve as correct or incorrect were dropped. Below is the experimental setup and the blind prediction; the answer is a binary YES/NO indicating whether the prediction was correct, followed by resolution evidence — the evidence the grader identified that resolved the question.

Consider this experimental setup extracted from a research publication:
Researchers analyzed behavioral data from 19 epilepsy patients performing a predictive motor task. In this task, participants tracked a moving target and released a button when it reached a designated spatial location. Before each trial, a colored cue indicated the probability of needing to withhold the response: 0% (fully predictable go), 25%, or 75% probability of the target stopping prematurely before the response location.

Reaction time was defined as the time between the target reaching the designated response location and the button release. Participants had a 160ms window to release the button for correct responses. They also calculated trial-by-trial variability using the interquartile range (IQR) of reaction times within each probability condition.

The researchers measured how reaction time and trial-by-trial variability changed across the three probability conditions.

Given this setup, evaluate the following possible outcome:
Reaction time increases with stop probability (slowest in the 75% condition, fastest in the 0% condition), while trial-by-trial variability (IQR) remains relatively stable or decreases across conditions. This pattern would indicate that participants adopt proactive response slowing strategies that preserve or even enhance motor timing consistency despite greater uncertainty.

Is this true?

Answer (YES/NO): NO